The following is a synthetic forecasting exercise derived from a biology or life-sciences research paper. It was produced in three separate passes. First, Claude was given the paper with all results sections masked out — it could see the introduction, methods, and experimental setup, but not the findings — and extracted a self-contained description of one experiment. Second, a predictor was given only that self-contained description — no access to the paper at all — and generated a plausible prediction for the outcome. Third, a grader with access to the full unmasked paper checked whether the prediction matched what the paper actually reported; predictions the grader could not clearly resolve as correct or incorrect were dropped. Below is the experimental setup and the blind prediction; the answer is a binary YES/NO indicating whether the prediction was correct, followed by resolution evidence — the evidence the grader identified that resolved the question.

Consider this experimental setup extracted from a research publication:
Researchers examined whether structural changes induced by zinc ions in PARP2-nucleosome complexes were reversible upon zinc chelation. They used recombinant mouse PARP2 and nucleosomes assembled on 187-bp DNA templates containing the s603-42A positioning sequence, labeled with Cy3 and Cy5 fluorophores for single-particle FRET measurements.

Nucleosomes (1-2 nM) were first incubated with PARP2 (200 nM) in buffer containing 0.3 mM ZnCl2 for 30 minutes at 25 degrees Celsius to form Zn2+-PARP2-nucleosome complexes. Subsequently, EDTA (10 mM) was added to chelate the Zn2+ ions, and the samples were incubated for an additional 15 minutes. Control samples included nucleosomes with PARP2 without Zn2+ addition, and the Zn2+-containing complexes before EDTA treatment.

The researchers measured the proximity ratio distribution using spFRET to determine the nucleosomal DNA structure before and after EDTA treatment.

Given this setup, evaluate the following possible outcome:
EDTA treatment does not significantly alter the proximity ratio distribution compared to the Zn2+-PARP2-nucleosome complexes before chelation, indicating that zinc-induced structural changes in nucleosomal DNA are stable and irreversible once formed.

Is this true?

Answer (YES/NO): NO